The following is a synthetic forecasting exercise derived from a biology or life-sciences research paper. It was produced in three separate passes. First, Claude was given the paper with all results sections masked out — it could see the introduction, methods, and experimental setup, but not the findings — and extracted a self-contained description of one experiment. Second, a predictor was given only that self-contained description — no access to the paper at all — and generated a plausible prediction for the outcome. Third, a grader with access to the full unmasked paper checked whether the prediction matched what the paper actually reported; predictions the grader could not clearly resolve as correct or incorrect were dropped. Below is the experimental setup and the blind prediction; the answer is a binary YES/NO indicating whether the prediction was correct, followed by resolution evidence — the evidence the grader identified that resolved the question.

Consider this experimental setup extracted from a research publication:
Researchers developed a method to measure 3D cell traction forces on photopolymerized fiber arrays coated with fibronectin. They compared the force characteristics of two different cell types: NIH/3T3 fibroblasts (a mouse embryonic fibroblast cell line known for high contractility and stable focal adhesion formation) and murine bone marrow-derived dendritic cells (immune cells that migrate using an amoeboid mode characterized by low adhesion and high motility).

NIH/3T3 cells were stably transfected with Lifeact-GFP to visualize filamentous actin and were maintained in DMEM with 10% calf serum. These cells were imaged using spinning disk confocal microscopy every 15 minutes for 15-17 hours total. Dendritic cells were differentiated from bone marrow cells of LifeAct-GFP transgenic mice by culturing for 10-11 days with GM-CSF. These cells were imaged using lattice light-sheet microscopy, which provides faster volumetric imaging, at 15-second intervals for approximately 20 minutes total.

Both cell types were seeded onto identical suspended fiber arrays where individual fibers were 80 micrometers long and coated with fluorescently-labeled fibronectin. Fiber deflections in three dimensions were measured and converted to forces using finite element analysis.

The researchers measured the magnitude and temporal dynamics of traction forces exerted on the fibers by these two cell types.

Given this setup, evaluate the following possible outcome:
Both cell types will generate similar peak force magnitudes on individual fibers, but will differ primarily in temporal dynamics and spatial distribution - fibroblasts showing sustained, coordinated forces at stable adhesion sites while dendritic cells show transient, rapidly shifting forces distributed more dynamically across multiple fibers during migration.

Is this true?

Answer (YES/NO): NO